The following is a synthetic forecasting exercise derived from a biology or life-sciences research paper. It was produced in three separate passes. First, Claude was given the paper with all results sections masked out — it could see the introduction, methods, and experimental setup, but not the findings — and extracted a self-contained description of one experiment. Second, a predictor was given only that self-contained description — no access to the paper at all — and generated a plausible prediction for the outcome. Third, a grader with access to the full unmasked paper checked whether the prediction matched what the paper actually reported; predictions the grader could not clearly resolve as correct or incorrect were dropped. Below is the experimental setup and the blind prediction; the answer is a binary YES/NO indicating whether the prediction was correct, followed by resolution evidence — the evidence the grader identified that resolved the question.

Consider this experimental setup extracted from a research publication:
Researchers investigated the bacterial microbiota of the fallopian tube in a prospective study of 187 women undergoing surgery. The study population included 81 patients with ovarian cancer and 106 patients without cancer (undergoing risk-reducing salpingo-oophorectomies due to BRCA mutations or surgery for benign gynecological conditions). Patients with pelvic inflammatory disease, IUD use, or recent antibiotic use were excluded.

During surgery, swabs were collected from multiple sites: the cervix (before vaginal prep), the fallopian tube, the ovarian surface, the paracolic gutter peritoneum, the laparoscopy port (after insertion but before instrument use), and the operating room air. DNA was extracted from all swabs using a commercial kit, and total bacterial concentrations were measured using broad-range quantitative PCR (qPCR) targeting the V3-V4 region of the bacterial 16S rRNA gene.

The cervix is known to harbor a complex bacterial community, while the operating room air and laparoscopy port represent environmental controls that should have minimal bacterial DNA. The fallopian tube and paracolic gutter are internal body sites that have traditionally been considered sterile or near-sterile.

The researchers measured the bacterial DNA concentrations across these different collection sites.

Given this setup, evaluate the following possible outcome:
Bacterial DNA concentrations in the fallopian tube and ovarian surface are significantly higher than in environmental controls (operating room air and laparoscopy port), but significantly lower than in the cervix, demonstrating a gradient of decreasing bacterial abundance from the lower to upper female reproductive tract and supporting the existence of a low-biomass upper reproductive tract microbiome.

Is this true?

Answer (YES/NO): YES